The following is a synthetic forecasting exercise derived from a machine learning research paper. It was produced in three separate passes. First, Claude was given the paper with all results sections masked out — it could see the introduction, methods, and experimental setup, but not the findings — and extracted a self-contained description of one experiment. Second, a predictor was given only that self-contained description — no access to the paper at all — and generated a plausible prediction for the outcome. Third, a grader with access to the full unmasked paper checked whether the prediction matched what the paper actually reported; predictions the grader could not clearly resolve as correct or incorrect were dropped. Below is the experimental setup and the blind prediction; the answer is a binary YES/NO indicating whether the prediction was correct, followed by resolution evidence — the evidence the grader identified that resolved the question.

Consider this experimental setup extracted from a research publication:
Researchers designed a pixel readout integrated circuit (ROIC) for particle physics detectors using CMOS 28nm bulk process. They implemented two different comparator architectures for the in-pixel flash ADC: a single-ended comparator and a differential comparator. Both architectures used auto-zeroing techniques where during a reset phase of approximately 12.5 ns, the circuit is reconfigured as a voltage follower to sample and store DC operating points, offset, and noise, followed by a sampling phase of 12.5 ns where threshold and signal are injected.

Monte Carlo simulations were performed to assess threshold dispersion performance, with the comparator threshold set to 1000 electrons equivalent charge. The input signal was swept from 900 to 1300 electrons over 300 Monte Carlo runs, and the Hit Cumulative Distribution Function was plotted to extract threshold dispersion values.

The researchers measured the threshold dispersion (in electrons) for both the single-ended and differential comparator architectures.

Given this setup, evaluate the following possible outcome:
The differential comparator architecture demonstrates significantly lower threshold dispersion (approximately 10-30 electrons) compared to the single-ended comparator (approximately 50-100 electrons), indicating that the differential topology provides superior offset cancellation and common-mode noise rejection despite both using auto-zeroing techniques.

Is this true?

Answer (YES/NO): NO